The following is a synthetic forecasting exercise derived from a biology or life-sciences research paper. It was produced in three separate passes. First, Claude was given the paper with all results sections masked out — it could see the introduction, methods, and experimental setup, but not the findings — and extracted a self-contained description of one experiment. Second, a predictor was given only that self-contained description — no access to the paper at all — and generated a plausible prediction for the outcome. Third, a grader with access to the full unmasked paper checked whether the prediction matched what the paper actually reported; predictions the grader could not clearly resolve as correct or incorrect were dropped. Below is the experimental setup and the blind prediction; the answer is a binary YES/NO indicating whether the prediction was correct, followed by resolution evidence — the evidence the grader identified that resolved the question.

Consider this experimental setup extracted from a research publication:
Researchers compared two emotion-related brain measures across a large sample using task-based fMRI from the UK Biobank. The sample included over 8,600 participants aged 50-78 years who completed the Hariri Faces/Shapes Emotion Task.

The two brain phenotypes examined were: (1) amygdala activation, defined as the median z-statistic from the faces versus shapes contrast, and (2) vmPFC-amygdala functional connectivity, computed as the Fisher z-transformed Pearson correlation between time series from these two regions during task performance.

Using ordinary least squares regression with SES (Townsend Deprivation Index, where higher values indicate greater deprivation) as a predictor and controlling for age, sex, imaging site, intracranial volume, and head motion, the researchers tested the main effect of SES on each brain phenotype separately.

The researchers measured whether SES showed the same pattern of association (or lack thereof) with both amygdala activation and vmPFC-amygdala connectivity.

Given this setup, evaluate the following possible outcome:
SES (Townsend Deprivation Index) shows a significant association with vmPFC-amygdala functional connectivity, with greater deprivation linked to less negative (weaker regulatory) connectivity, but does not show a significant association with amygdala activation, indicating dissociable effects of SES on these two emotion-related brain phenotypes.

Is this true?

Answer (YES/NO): NO